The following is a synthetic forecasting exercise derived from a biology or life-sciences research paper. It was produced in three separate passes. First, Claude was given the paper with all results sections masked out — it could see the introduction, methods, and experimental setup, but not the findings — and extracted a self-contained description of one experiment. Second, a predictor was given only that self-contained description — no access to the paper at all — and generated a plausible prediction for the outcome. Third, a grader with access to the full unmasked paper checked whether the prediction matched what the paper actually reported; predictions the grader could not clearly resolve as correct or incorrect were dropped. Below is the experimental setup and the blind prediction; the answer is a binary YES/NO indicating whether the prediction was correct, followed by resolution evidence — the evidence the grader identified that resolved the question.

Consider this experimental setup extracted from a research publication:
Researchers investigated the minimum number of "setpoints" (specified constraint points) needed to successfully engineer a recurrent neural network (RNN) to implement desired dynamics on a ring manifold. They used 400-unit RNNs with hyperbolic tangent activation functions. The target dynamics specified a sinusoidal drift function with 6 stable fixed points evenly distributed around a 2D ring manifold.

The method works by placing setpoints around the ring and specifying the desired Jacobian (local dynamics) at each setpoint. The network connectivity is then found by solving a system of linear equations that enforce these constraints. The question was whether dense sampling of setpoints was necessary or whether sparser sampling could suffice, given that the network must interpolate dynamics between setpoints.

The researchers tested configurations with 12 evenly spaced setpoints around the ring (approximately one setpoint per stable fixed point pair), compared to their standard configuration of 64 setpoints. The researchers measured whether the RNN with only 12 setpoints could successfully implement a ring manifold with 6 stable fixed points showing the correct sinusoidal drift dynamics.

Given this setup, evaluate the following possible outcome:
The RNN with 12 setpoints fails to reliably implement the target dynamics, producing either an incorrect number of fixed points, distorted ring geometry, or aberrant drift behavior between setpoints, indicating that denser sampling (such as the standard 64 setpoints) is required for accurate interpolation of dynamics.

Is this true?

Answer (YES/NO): NO